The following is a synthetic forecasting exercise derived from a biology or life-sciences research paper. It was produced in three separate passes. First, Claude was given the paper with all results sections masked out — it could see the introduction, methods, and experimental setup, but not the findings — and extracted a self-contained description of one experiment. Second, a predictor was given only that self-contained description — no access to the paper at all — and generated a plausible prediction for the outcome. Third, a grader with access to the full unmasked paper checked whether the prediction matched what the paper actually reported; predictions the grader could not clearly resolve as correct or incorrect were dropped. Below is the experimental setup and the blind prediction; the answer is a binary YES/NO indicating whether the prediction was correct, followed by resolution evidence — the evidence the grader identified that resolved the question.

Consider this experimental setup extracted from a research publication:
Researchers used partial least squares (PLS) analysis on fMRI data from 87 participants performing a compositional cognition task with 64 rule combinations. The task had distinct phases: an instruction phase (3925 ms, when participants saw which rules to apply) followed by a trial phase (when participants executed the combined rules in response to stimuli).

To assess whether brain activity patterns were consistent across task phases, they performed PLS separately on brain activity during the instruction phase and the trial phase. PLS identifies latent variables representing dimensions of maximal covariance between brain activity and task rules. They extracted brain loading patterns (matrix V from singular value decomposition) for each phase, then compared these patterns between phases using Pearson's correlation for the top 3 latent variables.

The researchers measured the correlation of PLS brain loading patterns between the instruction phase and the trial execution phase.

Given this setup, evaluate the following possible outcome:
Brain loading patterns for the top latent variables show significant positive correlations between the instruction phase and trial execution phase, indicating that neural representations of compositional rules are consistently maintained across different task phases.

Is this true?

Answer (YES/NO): YES